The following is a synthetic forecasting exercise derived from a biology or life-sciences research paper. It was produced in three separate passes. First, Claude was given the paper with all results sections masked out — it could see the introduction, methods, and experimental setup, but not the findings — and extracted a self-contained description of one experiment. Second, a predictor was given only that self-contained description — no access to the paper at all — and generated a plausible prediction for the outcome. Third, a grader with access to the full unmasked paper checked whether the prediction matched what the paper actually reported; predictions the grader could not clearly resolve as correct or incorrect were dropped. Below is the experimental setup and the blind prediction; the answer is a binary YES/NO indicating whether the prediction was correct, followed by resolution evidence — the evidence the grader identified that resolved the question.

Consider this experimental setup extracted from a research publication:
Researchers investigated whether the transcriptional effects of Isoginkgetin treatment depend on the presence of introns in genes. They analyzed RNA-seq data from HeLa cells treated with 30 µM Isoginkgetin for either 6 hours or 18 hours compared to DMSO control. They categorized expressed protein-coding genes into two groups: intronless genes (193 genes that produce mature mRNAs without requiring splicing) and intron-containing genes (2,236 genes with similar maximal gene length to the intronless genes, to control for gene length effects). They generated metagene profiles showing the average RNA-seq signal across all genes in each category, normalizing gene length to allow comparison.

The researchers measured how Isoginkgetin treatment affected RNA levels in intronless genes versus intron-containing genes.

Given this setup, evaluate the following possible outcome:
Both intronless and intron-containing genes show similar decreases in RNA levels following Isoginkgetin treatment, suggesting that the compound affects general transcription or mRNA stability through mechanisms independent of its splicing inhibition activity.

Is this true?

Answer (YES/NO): NO